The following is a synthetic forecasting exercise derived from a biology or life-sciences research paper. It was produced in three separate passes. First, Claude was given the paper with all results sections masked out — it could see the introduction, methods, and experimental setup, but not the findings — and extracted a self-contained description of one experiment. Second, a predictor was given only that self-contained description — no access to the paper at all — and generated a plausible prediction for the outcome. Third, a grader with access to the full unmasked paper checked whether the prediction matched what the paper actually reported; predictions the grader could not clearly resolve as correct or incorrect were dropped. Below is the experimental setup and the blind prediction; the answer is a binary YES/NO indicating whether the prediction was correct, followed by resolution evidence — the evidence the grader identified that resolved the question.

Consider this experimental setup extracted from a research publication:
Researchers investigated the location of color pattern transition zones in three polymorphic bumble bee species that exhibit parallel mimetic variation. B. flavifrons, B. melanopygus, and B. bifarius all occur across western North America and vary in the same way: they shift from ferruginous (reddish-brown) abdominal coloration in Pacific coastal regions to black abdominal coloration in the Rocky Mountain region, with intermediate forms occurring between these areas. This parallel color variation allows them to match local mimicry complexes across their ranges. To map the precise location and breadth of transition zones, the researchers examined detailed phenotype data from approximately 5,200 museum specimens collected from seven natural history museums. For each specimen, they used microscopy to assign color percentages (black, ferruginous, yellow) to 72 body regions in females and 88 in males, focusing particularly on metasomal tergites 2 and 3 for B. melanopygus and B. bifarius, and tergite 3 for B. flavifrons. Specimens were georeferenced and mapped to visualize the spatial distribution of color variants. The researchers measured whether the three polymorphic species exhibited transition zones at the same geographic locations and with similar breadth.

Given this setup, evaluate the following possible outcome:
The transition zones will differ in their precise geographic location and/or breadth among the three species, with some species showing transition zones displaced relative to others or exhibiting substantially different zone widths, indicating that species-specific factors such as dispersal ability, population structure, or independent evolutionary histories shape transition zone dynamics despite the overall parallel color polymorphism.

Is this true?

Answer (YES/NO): YES